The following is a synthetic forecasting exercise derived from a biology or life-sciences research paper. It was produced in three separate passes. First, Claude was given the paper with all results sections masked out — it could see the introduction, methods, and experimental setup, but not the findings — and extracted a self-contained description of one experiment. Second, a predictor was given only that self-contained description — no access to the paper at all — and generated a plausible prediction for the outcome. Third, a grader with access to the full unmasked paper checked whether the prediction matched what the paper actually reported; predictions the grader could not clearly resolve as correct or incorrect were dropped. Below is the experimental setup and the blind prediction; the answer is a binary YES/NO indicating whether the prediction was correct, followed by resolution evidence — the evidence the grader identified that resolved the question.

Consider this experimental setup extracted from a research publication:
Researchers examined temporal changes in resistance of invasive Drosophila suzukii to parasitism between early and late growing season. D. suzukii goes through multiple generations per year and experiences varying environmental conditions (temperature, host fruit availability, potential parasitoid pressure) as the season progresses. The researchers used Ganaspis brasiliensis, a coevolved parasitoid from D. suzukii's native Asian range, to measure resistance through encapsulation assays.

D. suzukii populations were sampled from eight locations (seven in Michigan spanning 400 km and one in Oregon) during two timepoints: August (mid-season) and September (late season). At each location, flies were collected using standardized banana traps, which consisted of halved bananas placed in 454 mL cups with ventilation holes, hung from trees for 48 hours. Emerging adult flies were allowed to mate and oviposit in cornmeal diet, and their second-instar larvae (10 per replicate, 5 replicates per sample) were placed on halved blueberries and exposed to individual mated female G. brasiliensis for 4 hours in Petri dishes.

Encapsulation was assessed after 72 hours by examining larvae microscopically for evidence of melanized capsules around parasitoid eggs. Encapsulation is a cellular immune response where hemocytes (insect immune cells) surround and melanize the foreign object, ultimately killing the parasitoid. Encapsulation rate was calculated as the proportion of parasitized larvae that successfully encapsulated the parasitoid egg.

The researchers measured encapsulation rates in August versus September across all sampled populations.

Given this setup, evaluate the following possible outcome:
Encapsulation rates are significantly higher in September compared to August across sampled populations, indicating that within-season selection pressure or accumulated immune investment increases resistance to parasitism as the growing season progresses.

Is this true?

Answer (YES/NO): NO